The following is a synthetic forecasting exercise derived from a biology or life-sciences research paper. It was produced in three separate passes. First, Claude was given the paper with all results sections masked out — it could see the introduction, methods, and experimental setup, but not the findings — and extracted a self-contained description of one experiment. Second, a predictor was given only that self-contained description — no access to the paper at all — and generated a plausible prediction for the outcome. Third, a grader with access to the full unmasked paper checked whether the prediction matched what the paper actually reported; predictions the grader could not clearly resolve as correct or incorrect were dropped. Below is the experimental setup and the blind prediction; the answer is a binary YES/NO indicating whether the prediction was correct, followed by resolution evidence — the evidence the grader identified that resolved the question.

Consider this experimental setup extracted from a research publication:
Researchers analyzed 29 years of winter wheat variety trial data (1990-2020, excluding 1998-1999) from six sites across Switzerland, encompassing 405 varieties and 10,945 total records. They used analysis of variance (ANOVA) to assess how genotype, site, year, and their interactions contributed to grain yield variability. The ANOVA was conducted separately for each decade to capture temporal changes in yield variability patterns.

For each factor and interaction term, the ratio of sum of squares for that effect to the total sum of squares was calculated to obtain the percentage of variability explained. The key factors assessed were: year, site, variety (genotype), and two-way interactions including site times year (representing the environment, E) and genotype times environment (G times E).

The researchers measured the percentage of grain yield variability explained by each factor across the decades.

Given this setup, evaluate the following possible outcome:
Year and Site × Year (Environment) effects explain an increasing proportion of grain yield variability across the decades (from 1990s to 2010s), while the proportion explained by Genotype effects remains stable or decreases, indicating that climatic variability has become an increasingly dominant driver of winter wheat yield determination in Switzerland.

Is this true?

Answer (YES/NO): YES